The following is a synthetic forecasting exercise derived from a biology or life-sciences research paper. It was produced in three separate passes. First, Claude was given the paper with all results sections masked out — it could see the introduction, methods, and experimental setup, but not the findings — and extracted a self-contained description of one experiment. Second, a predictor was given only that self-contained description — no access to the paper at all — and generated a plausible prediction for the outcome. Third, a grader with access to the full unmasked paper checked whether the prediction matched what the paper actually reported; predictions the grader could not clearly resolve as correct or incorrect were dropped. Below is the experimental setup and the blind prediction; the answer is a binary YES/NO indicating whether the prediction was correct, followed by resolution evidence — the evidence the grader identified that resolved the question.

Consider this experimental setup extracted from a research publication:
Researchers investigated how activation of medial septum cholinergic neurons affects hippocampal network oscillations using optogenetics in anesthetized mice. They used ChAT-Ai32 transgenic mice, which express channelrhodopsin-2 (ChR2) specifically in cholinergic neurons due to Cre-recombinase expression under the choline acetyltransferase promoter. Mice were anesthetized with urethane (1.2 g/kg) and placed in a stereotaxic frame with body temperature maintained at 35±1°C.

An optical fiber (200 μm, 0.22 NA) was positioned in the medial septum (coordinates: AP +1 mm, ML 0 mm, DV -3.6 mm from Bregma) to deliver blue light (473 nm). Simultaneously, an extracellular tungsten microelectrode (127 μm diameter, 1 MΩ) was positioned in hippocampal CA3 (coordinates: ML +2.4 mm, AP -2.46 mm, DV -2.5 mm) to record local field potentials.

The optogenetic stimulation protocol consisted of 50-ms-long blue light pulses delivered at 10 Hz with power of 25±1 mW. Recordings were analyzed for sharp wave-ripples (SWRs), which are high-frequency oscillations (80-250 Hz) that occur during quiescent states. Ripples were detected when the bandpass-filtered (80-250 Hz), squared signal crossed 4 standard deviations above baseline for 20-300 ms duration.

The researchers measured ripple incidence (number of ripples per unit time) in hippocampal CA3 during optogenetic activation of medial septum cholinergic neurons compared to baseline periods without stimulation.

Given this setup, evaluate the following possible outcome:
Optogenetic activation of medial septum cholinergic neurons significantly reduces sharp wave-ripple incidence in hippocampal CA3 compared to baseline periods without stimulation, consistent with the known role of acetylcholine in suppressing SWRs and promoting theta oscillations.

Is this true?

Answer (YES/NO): YES